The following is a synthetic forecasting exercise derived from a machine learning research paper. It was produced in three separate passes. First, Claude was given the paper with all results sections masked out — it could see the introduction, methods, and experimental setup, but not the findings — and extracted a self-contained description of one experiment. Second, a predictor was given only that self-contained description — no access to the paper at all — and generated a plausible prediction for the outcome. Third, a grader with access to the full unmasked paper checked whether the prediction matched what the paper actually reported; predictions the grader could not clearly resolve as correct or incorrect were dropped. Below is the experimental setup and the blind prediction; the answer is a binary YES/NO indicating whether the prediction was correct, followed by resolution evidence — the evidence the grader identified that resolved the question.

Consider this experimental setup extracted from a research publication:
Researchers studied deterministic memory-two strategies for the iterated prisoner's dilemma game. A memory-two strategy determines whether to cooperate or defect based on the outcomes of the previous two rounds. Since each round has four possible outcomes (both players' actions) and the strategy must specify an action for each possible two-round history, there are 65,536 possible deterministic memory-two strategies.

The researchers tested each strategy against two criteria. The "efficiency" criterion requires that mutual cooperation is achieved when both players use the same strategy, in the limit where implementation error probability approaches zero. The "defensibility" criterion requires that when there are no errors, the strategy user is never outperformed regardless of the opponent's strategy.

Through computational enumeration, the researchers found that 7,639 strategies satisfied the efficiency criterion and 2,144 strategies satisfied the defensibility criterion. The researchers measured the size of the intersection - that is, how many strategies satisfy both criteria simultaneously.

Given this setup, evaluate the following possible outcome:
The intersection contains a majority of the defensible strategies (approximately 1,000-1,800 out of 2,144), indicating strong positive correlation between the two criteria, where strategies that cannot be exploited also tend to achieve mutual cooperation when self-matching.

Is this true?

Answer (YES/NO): NO